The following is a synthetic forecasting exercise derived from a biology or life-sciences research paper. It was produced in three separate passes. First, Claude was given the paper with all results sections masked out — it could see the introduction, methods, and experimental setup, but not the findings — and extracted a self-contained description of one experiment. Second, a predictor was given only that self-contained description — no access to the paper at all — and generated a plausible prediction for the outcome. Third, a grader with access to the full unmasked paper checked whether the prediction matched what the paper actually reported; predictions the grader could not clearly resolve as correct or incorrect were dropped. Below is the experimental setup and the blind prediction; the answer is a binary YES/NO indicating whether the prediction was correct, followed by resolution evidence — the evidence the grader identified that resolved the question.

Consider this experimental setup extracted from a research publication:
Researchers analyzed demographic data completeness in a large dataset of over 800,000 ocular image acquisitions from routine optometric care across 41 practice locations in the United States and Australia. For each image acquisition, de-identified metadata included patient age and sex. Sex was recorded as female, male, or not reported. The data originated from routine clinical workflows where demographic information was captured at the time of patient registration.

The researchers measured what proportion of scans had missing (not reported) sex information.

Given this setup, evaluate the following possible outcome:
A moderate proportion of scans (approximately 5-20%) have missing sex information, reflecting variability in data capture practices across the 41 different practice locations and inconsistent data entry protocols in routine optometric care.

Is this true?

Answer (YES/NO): YES